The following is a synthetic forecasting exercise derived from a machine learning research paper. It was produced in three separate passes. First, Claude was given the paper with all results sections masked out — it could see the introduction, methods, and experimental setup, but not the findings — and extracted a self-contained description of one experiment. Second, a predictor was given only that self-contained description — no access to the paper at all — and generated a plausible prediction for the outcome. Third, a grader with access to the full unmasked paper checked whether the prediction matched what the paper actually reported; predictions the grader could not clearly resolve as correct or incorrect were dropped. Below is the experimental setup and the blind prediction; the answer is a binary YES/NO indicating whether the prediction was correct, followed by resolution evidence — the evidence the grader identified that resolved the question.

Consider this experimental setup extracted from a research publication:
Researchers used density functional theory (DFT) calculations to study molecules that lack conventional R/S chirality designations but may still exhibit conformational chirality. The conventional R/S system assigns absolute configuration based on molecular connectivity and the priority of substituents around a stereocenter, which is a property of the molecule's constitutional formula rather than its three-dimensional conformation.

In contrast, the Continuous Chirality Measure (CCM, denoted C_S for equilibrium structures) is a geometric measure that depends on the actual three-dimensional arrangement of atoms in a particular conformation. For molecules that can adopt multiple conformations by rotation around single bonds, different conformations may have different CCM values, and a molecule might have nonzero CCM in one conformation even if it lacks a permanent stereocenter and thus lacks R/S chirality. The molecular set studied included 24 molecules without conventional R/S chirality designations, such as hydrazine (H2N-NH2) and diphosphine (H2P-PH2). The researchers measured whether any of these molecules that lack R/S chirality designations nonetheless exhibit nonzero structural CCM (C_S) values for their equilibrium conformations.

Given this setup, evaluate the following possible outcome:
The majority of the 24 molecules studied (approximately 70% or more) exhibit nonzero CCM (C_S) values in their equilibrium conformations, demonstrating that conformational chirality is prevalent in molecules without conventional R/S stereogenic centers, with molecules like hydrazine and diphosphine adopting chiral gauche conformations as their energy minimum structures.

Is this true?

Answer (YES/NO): YES